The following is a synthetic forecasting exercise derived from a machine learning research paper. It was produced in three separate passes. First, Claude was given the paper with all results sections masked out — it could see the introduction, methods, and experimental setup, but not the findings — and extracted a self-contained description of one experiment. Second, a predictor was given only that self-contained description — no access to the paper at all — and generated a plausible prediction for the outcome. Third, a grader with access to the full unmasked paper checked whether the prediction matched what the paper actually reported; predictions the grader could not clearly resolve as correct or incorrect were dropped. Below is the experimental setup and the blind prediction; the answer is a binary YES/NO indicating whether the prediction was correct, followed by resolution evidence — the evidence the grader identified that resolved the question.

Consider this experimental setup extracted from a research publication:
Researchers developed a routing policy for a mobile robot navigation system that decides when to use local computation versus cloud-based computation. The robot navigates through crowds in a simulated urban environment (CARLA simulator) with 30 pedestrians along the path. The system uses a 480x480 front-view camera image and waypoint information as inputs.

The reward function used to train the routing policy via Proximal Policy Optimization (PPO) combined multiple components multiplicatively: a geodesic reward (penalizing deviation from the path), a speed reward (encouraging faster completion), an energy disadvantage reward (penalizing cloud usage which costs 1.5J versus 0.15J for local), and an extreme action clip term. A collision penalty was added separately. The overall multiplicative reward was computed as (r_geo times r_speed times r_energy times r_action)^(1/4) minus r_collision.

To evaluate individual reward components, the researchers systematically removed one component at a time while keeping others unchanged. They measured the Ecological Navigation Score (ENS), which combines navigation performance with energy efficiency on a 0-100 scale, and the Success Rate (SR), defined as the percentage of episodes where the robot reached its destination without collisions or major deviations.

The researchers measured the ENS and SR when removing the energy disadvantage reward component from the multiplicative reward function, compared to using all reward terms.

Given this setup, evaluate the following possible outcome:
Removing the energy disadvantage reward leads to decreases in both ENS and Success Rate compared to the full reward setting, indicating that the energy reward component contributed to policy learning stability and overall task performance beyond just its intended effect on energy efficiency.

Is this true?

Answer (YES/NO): NO